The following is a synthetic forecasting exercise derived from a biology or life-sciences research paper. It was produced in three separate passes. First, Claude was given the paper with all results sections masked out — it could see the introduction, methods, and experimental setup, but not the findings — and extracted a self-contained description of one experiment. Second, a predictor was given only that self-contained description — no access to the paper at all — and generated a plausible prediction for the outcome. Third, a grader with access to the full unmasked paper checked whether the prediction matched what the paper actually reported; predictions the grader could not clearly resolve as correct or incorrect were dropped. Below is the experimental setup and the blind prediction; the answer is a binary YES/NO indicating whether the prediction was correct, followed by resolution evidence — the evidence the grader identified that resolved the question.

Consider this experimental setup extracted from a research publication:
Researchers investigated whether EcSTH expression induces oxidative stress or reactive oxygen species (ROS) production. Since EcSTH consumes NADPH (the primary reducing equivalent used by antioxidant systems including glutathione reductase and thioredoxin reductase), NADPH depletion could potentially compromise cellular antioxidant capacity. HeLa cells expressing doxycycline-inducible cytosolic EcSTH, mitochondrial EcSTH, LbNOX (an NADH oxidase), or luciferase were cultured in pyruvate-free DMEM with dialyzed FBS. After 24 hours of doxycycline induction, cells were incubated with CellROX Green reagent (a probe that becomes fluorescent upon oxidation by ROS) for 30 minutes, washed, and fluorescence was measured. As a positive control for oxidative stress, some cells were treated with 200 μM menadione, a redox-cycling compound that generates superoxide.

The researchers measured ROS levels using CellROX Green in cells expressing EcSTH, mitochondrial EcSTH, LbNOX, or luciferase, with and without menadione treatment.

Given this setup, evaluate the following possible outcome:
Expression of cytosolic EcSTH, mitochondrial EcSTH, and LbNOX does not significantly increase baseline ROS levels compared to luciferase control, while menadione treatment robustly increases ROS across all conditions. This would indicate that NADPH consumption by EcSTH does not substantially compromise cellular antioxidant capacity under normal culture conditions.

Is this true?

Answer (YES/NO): YES